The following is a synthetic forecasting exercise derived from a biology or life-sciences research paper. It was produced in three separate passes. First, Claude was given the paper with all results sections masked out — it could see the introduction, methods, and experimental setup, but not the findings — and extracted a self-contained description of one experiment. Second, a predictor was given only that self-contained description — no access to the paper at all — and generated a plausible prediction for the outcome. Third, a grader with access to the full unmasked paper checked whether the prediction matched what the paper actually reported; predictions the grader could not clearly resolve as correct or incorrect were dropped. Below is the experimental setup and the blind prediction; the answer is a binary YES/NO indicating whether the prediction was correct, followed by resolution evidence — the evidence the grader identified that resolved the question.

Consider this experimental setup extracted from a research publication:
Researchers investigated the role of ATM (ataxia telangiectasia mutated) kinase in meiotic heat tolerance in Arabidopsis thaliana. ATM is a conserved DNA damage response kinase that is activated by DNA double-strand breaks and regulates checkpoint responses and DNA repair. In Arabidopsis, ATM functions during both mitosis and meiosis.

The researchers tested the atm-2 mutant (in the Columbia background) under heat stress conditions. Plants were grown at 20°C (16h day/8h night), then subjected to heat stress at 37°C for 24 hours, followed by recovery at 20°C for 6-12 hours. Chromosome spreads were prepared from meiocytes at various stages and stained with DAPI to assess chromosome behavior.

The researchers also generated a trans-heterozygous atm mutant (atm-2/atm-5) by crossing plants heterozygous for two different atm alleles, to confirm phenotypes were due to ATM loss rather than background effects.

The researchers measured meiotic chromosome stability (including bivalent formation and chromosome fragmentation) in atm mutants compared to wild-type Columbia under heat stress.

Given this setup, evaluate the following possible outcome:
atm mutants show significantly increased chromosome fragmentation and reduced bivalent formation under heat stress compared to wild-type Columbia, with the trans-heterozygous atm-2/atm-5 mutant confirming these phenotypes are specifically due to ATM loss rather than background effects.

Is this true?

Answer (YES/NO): NO